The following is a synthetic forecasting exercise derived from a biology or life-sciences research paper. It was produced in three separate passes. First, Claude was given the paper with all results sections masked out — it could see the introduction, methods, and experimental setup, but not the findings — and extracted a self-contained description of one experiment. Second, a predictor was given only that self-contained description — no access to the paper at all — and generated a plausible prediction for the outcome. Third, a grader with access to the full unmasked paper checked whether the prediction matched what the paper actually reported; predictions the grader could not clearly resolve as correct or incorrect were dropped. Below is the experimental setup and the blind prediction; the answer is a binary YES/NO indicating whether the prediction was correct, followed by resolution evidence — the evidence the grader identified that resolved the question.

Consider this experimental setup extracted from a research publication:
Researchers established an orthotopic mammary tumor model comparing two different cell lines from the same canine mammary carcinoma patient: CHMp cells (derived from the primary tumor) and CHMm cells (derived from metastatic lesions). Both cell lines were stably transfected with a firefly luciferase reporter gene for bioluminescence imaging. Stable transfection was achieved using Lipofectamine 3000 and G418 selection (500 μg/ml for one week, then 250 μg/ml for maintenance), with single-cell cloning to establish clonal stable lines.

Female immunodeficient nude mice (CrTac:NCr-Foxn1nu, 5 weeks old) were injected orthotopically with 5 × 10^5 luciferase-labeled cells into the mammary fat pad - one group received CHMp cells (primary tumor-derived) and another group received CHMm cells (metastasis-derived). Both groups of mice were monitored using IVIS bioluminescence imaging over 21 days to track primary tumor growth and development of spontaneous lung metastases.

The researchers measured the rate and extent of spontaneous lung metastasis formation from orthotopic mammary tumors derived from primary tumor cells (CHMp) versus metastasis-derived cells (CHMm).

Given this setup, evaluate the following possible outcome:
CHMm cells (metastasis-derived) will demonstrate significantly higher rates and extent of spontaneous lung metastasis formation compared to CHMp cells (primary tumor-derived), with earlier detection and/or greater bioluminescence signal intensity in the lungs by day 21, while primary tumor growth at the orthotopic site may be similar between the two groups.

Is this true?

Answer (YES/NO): NO